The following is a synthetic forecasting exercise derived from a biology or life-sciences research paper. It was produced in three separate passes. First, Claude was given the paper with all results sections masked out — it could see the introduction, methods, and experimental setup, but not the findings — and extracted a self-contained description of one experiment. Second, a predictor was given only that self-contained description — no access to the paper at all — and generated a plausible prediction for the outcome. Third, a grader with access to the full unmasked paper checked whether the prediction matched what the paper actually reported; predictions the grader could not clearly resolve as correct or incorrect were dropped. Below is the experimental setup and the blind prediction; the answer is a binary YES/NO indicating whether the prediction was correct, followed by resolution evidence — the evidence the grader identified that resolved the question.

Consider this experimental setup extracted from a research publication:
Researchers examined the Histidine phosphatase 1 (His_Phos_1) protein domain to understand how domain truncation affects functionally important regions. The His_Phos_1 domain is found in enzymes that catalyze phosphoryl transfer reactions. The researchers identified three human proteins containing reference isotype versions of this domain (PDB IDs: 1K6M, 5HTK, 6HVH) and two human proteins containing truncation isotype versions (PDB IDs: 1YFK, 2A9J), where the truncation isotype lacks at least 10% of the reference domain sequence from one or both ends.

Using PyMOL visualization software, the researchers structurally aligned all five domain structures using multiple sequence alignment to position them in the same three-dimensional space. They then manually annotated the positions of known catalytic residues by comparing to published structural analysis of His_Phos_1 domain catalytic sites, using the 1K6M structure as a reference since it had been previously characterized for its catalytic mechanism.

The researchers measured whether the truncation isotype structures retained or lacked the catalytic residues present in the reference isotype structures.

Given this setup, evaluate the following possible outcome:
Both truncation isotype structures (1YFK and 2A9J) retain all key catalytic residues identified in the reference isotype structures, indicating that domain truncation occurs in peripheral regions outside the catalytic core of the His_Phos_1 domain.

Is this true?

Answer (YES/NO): NO